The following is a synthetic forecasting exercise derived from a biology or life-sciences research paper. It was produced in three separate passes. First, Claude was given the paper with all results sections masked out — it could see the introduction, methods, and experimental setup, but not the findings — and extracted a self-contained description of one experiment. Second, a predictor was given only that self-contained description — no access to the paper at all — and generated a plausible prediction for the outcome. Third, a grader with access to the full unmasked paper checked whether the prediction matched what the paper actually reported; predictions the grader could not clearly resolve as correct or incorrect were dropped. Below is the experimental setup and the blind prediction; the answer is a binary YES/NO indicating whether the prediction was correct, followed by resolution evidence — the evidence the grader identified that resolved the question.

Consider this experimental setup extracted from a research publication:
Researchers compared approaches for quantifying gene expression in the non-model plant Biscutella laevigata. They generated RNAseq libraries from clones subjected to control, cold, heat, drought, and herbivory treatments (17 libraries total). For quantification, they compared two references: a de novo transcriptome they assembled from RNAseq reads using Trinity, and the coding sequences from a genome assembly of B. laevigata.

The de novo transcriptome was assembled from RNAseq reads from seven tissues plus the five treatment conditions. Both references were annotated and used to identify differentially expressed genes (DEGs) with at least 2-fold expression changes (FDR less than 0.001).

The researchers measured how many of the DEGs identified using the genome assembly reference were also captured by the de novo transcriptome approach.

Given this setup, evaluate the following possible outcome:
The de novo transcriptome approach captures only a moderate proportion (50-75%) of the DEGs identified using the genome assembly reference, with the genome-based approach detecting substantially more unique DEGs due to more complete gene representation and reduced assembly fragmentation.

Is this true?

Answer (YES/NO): YES